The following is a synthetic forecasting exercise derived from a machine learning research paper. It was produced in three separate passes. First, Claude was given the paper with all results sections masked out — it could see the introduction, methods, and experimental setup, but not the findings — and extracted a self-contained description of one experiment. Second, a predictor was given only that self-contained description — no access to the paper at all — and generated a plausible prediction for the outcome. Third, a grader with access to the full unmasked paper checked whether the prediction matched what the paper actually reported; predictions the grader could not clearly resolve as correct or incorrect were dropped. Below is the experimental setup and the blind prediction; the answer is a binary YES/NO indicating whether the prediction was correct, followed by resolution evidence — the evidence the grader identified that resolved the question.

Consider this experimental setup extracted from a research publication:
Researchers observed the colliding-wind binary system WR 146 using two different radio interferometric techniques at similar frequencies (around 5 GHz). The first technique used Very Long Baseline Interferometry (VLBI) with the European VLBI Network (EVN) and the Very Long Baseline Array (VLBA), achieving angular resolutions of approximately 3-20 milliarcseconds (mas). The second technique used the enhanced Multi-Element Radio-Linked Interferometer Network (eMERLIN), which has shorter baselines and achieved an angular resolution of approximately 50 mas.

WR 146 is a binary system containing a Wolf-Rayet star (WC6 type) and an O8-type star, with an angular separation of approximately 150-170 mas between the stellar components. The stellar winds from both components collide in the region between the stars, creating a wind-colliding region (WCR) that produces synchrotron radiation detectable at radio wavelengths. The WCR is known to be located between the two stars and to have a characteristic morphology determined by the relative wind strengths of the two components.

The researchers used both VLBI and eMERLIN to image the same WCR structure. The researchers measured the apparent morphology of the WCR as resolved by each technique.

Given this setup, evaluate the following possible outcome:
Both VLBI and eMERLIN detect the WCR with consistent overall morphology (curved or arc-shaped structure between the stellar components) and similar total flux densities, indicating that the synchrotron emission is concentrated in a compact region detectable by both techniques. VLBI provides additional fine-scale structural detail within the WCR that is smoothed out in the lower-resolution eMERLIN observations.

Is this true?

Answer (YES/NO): NO